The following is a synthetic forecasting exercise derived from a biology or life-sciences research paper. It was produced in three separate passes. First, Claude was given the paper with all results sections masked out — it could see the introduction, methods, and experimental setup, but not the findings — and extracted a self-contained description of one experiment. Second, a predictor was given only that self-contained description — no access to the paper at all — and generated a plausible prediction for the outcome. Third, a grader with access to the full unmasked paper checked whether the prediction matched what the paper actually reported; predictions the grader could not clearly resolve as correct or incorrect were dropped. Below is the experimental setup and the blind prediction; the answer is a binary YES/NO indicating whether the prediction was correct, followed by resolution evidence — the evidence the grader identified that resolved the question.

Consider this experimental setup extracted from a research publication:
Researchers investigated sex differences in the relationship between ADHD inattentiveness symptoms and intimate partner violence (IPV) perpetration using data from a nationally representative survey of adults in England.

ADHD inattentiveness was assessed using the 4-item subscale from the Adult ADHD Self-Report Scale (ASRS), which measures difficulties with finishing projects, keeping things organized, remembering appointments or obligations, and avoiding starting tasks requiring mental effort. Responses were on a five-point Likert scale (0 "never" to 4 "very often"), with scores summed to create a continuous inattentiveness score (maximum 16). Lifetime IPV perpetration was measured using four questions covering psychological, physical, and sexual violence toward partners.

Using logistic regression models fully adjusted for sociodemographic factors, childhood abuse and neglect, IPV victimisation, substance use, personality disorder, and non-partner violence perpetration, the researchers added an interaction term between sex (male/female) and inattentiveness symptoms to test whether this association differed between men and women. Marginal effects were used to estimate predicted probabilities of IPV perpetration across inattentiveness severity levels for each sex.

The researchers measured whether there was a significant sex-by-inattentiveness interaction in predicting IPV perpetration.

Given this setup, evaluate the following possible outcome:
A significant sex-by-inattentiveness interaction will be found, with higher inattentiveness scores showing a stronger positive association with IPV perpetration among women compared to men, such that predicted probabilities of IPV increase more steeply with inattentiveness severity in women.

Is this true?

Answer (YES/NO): YES